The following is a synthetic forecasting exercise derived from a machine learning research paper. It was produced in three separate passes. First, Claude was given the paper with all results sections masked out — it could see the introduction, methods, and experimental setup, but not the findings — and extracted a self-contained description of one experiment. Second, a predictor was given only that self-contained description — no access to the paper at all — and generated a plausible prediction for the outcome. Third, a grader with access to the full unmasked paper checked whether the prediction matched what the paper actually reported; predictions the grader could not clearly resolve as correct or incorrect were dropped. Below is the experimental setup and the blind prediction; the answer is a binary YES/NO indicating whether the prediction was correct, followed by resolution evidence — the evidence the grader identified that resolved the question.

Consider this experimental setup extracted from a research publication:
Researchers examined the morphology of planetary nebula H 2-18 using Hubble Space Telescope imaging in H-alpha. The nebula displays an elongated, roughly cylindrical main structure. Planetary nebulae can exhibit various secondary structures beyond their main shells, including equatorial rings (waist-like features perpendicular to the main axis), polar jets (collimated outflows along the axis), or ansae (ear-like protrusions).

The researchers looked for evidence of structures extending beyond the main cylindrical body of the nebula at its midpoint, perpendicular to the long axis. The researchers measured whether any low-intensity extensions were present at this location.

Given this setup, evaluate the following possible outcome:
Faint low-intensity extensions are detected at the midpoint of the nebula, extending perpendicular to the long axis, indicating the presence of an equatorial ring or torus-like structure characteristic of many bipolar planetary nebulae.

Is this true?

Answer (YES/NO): YES